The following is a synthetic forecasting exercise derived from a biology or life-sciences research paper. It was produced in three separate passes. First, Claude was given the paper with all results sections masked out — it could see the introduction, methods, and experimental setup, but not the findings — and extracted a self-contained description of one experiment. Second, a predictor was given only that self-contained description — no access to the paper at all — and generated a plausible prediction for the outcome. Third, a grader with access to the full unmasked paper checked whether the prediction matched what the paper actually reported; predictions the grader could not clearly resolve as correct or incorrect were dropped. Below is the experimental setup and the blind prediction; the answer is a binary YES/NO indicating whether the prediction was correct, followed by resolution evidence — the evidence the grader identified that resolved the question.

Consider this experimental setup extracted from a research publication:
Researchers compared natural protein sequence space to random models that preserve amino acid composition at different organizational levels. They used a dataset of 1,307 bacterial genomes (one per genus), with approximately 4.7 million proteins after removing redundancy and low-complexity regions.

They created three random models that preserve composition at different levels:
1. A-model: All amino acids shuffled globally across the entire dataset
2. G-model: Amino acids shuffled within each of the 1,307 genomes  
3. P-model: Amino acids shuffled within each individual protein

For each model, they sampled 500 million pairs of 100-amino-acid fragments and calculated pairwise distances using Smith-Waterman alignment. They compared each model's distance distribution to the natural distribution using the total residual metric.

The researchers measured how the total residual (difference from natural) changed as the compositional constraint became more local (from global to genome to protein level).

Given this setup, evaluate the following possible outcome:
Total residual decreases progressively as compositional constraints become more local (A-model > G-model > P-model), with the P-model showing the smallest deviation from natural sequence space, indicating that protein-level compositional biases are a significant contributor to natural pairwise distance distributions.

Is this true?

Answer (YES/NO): YES